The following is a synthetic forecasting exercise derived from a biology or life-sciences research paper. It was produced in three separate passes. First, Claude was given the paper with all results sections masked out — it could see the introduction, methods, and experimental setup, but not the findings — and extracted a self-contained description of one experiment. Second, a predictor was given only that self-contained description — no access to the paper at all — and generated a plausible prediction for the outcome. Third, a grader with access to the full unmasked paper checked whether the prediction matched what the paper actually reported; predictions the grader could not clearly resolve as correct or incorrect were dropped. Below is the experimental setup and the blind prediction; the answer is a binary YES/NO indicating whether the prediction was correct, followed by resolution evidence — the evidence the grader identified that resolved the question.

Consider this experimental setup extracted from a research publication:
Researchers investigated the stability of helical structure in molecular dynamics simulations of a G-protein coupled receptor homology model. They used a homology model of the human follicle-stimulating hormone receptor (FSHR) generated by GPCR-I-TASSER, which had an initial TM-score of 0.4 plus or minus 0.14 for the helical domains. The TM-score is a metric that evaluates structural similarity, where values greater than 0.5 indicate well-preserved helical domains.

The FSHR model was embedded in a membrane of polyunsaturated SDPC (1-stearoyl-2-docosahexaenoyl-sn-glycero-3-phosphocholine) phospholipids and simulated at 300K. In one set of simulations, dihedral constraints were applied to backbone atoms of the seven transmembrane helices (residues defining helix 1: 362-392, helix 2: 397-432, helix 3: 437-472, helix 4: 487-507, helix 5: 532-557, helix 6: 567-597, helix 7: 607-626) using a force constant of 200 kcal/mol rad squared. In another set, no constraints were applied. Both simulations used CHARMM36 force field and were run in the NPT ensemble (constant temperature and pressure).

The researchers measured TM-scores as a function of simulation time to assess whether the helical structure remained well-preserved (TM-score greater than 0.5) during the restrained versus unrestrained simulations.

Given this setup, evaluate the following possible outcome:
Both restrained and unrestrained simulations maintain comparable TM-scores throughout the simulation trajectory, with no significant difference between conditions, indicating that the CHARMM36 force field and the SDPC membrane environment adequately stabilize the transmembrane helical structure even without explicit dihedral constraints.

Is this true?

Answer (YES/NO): NO